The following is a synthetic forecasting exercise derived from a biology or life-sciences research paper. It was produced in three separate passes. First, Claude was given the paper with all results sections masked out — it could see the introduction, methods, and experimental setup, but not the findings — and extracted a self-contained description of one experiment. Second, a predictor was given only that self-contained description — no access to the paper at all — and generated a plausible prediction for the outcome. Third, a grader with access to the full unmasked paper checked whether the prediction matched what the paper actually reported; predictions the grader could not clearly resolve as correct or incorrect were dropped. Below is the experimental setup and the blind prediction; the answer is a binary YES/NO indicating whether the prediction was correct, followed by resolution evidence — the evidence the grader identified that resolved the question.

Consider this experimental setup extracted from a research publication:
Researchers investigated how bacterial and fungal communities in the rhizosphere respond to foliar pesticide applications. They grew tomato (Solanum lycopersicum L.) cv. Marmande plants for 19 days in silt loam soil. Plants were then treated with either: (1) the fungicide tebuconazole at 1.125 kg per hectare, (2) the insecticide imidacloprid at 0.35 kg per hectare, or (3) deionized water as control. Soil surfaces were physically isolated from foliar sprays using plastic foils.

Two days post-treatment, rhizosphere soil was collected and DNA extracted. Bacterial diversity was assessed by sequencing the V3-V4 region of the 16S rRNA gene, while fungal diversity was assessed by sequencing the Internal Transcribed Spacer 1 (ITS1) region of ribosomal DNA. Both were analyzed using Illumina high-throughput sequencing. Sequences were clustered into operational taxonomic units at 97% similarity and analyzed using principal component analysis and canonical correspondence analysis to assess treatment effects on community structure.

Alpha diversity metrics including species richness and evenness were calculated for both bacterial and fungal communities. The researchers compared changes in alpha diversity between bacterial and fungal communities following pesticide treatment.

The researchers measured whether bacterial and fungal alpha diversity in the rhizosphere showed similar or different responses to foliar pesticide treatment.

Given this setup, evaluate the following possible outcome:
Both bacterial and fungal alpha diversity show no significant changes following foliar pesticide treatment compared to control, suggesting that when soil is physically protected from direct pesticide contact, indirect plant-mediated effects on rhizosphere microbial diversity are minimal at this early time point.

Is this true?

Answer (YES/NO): NO